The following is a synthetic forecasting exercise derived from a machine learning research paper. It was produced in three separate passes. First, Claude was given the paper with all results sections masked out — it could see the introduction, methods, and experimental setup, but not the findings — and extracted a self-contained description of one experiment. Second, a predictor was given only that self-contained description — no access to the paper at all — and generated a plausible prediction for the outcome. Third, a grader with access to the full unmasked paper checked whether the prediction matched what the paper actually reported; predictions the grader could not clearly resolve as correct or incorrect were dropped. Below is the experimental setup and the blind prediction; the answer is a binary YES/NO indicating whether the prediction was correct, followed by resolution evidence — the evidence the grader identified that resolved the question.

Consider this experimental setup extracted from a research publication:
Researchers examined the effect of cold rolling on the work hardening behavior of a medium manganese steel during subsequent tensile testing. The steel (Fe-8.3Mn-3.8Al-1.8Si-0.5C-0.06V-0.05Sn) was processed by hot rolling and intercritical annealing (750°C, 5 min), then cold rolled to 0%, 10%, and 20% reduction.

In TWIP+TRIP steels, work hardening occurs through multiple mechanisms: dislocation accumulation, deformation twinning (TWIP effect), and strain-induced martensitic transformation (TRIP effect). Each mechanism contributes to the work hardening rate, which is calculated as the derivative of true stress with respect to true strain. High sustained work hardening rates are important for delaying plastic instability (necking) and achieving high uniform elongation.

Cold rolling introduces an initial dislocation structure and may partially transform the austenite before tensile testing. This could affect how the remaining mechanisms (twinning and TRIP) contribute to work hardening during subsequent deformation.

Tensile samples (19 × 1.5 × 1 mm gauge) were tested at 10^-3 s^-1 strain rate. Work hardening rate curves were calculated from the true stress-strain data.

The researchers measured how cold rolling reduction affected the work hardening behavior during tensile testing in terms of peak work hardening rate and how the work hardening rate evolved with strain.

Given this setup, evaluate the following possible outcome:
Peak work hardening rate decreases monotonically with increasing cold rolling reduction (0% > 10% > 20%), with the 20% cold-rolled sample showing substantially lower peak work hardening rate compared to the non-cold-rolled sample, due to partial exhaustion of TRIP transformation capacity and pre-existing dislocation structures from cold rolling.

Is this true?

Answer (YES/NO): NO